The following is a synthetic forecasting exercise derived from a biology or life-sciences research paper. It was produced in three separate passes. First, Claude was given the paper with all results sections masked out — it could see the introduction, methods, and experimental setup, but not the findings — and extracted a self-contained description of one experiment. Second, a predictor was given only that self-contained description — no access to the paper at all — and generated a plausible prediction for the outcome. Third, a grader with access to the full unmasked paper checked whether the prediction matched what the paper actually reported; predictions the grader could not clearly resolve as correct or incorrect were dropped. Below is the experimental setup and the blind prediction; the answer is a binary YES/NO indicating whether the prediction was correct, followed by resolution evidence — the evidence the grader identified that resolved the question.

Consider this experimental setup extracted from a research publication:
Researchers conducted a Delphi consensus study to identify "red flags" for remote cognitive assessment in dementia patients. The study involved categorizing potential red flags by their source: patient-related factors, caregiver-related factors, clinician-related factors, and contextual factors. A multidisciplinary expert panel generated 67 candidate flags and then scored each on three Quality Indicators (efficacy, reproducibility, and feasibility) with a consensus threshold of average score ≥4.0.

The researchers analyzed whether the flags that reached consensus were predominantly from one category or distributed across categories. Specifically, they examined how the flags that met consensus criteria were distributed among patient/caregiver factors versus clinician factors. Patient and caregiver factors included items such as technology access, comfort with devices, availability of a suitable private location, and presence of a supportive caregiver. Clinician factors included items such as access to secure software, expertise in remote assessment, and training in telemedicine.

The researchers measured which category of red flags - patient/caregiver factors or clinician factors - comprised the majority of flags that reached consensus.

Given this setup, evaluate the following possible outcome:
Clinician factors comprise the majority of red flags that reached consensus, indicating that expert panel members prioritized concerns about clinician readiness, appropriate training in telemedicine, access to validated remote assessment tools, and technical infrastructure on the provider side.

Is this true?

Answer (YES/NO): NO